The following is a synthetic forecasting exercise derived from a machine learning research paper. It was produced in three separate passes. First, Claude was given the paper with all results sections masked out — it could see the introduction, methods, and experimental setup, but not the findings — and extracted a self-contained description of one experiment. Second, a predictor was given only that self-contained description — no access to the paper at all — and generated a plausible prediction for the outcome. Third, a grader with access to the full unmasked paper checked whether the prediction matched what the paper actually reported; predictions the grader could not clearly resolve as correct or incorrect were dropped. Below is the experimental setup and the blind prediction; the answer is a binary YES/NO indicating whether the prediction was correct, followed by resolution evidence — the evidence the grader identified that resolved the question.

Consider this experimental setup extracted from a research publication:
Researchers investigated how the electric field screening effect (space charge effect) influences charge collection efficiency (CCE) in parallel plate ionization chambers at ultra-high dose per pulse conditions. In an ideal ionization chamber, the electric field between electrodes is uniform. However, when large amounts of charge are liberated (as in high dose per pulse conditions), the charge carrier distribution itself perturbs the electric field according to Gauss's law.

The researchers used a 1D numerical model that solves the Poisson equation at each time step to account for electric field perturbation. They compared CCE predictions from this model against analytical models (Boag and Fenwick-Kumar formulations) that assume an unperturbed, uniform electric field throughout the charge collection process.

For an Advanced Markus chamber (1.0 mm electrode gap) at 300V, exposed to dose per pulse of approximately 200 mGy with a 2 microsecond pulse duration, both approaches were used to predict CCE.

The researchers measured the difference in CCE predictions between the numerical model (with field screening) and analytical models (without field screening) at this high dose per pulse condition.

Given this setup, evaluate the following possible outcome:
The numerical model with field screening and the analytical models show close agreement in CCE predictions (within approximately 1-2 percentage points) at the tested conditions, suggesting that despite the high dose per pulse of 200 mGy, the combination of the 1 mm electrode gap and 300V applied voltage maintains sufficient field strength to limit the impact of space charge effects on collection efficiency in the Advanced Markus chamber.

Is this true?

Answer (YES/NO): NO